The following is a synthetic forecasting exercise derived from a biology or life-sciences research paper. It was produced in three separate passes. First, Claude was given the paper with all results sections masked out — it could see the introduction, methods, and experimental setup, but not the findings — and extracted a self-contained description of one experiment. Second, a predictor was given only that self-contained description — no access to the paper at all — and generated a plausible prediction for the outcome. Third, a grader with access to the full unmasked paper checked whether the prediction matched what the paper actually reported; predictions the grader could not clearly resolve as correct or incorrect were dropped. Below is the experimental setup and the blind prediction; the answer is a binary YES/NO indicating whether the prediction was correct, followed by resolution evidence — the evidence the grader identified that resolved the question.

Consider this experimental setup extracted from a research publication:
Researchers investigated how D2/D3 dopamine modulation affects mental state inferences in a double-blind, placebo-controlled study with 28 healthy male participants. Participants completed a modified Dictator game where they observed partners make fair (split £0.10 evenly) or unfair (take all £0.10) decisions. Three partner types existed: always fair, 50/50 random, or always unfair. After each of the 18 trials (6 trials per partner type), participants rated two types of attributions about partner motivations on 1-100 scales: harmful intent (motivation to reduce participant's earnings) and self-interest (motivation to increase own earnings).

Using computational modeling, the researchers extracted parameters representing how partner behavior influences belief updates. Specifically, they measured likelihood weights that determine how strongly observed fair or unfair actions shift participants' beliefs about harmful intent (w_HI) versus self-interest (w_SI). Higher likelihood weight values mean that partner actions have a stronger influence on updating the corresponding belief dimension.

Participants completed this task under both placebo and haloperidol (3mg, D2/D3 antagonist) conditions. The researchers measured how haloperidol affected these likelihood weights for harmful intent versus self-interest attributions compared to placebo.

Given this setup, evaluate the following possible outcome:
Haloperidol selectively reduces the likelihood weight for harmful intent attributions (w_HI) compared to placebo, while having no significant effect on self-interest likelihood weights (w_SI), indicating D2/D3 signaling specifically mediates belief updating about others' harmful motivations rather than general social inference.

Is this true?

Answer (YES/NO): NO